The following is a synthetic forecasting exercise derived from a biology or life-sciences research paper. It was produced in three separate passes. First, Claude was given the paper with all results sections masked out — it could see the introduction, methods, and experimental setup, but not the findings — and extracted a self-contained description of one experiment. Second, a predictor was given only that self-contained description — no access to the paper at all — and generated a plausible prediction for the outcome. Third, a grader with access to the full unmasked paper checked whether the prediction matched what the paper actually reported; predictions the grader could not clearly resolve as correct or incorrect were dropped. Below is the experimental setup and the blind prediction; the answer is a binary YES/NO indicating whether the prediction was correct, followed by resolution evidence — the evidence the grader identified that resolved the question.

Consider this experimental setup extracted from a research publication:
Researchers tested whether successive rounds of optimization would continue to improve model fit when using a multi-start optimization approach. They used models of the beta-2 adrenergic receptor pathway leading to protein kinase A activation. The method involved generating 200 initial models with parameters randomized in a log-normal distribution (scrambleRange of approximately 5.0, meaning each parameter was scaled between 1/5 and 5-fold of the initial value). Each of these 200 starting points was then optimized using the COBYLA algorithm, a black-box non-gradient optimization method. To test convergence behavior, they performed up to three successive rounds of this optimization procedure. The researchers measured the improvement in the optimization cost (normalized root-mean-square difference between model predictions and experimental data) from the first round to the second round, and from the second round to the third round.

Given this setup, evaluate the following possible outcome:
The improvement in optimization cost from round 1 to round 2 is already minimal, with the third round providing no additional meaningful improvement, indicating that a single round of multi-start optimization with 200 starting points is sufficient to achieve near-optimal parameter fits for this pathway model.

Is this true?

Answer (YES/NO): YES